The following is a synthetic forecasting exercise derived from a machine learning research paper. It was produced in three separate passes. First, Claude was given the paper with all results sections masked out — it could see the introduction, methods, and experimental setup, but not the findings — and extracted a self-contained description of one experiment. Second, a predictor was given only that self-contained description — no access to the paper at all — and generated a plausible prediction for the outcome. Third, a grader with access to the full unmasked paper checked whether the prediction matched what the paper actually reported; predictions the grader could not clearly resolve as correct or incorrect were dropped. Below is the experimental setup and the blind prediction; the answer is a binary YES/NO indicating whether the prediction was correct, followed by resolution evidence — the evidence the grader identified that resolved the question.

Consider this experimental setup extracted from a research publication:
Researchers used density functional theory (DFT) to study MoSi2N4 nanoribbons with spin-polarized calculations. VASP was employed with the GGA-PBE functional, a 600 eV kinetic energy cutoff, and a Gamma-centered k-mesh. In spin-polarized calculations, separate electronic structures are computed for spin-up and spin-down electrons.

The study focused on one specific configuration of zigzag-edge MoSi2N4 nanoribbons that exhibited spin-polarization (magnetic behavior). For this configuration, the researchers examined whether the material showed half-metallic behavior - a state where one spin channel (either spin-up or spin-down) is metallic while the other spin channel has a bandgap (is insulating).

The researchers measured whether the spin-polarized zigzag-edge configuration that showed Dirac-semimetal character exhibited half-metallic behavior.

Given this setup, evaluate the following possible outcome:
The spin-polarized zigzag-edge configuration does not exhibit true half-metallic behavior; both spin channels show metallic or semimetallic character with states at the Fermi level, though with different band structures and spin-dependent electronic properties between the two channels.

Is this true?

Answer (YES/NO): YES